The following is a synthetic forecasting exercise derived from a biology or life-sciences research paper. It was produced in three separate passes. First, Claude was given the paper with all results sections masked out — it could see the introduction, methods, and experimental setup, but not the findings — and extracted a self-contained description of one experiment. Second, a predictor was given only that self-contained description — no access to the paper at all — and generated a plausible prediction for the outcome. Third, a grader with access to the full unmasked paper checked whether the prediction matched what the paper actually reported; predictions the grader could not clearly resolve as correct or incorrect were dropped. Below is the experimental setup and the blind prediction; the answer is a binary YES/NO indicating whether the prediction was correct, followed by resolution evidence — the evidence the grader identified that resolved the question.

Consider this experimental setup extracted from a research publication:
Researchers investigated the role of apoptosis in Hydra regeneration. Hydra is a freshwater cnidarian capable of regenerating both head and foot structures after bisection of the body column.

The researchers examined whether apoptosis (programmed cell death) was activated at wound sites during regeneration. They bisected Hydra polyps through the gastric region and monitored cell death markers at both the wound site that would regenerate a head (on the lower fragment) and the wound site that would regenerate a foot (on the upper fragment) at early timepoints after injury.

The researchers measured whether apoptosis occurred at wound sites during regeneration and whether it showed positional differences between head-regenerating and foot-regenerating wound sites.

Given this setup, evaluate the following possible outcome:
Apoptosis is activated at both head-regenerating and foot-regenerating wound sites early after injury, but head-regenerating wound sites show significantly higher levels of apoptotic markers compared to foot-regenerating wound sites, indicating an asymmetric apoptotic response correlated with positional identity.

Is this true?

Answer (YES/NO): NO